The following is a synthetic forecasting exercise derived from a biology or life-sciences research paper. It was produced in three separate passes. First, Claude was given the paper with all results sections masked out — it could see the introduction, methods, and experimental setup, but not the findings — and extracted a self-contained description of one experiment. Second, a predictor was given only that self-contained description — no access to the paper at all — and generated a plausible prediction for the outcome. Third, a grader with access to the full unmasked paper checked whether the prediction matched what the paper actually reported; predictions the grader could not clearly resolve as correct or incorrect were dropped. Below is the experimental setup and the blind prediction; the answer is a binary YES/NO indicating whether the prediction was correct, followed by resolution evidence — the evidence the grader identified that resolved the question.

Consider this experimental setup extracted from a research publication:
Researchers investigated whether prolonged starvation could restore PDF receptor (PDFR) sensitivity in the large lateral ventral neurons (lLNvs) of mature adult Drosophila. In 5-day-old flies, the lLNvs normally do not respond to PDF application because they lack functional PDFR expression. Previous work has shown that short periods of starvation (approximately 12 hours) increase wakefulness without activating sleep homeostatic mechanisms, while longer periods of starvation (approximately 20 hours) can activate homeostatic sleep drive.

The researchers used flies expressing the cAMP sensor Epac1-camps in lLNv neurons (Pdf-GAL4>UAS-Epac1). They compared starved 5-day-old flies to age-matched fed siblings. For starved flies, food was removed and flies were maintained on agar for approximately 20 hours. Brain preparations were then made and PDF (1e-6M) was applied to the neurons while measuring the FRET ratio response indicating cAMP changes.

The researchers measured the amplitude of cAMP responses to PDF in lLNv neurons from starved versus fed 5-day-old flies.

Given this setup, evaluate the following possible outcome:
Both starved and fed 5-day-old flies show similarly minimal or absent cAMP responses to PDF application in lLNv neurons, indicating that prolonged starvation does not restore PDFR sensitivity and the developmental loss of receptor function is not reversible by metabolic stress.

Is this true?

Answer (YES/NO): NO